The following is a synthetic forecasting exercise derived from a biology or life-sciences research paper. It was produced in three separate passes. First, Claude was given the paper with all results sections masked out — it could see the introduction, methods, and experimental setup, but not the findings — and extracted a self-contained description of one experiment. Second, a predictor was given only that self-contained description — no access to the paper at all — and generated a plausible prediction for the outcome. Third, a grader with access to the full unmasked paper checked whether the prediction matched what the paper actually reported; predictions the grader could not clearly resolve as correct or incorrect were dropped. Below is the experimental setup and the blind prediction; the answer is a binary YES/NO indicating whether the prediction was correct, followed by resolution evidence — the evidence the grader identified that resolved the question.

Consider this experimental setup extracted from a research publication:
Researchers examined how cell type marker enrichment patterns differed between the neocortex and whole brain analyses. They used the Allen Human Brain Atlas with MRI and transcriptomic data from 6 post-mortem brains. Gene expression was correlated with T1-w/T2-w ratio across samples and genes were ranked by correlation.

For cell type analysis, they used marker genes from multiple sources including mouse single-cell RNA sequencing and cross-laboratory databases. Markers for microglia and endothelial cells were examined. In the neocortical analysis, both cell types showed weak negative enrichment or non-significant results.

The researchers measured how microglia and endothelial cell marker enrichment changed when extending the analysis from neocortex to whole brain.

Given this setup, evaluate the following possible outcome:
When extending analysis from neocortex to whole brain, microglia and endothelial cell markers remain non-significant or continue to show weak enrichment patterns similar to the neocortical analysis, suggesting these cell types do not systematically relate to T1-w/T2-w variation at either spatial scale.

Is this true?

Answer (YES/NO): NO